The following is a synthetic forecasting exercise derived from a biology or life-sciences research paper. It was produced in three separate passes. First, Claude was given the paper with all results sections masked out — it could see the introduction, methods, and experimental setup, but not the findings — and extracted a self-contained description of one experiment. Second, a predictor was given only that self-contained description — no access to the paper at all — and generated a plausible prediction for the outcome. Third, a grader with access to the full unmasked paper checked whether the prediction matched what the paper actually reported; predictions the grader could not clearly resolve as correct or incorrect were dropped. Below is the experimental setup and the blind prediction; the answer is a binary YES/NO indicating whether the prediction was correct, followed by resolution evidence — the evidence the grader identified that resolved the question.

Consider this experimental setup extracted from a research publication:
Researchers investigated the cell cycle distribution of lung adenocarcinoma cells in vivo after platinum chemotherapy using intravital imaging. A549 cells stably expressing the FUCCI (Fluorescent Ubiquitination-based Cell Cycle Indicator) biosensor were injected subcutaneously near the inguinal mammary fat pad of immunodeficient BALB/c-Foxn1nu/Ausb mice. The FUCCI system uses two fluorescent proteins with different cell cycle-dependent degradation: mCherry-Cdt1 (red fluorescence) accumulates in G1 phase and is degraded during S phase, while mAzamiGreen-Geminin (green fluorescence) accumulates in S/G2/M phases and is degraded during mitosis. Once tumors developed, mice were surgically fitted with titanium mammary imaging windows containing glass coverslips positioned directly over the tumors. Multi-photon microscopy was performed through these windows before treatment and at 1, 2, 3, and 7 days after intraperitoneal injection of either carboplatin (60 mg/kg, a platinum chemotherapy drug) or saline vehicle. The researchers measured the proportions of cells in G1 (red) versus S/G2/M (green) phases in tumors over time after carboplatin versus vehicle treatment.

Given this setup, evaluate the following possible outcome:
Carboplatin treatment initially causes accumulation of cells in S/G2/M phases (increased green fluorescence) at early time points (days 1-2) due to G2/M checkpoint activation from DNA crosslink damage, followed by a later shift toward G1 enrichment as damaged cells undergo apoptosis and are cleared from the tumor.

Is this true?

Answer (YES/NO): YES